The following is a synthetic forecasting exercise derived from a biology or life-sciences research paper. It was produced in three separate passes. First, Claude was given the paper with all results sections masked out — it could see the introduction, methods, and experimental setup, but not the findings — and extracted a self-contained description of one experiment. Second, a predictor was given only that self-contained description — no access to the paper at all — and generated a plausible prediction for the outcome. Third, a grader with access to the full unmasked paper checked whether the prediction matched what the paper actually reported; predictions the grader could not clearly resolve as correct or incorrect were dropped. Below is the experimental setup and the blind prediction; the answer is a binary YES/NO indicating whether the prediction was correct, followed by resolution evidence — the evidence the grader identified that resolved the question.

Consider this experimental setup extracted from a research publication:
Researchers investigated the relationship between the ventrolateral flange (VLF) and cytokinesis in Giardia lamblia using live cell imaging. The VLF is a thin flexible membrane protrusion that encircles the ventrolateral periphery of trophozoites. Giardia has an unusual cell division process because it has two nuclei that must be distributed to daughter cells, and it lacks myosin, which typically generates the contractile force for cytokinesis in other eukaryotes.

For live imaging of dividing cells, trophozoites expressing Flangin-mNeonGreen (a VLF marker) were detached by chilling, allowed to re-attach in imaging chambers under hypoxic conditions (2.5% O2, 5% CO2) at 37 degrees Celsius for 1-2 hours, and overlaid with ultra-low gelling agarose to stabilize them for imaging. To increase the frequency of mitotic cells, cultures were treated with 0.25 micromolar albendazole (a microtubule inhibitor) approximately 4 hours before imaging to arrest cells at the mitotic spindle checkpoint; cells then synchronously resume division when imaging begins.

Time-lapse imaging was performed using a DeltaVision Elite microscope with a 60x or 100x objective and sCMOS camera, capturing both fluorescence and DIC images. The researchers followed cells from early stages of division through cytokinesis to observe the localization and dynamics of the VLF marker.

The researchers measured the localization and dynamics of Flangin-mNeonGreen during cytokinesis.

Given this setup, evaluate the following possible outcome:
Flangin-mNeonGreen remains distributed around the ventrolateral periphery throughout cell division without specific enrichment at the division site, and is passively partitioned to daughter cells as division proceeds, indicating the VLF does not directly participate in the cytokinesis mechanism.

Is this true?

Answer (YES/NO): NO